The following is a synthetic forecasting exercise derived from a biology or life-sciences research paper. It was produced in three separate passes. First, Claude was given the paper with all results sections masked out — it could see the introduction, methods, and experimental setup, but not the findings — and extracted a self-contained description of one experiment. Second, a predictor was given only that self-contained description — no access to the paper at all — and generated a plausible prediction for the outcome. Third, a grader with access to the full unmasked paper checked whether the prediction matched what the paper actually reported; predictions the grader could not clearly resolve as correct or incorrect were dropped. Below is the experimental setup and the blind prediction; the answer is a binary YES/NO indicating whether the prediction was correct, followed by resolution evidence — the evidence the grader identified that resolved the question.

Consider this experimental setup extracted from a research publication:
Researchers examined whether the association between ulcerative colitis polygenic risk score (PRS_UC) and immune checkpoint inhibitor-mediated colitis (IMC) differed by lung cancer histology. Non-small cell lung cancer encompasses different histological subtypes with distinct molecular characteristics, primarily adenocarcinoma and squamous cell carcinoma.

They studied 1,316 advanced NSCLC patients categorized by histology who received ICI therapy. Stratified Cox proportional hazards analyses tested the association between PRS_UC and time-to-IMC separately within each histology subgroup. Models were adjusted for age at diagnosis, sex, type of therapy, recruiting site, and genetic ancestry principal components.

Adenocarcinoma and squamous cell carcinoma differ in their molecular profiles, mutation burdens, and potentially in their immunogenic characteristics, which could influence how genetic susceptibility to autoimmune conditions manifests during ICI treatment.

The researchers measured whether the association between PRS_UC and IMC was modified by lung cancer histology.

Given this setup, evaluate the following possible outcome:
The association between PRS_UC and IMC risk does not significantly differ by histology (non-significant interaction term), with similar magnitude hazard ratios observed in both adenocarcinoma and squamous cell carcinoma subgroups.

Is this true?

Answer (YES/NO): NO